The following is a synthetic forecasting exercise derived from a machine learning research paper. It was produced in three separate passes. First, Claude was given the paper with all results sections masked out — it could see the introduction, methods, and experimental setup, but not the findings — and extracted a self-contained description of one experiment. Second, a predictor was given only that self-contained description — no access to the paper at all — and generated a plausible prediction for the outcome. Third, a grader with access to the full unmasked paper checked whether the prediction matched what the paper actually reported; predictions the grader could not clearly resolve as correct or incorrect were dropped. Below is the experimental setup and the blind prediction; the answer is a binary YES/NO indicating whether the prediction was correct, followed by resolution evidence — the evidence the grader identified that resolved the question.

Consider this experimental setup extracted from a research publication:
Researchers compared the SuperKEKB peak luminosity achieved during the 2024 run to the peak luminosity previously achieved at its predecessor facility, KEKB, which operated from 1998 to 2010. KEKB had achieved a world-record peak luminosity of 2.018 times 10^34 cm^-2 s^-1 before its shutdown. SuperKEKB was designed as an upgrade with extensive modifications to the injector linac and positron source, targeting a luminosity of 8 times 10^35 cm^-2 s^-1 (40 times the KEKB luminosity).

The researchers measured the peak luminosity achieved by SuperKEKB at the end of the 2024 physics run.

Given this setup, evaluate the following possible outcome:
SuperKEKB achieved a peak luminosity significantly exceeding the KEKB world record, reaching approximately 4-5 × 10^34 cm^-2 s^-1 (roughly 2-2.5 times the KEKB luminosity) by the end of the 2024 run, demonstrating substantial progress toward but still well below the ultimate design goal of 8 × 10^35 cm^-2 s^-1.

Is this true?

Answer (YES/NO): YES